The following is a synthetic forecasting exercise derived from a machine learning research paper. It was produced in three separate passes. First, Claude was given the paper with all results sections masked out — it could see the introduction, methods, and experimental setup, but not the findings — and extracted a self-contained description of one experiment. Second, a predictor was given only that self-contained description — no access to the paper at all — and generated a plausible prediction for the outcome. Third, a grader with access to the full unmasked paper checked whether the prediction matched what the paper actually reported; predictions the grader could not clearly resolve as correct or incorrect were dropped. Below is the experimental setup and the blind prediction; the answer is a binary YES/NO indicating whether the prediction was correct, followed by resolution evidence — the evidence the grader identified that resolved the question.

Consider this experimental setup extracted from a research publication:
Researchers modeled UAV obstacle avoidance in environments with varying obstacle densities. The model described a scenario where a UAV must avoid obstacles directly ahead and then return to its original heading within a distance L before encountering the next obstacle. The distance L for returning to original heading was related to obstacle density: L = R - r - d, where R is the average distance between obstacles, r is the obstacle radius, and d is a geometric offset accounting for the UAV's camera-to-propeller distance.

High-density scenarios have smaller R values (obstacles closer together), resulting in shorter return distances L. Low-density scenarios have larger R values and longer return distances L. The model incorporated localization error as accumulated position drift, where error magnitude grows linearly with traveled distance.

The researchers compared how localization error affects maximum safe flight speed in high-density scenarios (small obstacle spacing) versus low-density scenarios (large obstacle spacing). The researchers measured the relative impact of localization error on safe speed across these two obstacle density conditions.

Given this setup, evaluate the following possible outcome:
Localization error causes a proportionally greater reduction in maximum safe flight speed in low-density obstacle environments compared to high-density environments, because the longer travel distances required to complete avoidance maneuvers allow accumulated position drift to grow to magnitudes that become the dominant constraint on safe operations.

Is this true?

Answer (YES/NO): NO